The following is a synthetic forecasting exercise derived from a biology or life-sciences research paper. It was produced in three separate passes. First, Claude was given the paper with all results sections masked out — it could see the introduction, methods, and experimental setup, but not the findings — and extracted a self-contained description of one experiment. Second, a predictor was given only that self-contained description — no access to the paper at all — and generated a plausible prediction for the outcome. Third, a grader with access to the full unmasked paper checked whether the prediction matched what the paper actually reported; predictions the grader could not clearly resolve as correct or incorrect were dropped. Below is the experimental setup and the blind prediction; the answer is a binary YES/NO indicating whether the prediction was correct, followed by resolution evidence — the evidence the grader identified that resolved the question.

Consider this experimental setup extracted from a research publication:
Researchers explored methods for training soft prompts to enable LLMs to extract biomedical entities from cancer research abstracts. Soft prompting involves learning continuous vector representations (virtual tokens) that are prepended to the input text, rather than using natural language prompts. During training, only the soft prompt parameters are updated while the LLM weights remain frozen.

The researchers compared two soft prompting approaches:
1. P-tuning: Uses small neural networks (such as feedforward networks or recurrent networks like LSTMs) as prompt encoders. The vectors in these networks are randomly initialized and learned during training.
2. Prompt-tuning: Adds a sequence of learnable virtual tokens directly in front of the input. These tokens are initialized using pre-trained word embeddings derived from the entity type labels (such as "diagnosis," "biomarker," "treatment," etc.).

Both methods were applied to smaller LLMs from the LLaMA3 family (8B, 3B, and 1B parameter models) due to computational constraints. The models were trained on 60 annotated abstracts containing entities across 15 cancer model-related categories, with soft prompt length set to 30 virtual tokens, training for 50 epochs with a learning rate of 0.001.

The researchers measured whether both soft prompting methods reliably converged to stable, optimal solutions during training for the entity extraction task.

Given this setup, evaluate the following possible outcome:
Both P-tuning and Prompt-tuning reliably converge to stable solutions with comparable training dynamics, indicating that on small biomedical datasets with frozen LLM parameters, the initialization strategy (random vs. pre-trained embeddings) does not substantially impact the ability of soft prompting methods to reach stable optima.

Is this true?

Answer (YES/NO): NO